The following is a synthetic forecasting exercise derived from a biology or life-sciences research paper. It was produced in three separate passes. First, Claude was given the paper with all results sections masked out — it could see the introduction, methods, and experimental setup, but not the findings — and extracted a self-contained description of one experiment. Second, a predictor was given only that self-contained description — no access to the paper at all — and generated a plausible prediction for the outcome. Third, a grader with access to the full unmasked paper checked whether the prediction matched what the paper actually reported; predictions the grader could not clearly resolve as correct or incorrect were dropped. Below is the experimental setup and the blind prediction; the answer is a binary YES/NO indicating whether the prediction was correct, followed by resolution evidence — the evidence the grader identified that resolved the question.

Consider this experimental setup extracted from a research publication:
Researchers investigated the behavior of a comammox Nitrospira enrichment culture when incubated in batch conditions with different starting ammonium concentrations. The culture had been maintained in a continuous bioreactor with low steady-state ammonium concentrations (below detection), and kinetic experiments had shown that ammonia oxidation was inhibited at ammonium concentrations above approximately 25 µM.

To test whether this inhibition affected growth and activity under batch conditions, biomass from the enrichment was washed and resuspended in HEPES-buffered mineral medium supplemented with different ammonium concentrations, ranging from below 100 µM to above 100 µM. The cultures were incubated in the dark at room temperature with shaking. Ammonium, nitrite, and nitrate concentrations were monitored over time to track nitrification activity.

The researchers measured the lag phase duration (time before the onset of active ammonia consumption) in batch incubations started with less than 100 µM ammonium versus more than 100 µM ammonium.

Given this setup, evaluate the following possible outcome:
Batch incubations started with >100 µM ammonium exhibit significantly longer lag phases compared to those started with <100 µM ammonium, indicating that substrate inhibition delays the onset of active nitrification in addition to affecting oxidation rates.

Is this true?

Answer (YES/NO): YES